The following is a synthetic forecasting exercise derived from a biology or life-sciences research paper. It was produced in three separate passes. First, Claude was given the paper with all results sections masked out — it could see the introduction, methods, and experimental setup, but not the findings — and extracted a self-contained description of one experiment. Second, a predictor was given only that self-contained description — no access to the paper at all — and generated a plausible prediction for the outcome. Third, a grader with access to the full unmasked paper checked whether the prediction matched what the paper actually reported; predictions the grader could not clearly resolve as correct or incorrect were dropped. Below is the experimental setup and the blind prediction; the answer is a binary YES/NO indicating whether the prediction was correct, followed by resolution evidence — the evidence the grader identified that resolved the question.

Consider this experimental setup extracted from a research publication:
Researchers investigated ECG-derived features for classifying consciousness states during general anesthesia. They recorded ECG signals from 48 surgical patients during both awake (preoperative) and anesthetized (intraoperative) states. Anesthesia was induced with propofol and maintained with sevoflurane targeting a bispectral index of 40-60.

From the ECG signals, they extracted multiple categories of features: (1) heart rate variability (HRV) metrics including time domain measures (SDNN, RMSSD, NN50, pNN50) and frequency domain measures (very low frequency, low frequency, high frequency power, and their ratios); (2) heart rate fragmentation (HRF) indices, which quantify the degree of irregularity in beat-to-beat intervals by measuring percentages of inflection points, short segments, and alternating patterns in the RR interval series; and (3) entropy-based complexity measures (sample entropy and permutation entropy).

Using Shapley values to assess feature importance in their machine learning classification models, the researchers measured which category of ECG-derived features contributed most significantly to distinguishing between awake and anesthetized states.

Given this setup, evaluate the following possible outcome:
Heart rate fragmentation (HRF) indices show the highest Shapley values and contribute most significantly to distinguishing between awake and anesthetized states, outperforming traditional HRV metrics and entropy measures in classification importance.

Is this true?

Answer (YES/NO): YES